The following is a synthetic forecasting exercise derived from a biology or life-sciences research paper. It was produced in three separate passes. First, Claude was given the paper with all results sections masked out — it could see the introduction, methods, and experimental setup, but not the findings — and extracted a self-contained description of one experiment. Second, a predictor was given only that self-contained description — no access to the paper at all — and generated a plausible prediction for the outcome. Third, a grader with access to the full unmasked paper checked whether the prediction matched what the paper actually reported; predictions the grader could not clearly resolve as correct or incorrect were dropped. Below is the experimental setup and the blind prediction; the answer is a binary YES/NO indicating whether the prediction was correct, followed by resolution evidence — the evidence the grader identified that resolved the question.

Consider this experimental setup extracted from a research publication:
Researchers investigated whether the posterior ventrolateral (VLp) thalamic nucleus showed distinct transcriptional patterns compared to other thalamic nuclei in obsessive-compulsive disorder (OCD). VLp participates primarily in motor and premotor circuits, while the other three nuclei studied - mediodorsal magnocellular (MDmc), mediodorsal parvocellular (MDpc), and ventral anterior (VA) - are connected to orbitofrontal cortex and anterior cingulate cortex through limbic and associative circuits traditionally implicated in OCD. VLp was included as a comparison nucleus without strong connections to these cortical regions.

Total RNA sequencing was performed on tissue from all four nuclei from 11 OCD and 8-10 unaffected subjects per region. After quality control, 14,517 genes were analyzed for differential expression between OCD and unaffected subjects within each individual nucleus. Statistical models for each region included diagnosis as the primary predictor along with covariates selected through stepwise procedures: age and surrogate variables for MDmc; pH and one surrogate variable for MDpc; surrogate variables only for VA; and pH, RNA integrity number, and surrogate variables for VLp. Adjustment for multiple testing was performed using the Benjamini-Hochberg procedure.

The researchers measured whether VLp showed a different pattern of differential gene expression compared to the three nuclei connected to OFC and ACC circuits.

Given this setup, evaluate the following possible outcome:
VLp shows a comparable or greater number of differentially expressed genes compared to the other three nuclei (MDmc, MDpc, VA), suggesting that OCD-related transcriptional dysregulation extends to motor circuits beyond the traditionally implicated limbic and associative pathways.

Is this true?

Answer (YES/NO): NO